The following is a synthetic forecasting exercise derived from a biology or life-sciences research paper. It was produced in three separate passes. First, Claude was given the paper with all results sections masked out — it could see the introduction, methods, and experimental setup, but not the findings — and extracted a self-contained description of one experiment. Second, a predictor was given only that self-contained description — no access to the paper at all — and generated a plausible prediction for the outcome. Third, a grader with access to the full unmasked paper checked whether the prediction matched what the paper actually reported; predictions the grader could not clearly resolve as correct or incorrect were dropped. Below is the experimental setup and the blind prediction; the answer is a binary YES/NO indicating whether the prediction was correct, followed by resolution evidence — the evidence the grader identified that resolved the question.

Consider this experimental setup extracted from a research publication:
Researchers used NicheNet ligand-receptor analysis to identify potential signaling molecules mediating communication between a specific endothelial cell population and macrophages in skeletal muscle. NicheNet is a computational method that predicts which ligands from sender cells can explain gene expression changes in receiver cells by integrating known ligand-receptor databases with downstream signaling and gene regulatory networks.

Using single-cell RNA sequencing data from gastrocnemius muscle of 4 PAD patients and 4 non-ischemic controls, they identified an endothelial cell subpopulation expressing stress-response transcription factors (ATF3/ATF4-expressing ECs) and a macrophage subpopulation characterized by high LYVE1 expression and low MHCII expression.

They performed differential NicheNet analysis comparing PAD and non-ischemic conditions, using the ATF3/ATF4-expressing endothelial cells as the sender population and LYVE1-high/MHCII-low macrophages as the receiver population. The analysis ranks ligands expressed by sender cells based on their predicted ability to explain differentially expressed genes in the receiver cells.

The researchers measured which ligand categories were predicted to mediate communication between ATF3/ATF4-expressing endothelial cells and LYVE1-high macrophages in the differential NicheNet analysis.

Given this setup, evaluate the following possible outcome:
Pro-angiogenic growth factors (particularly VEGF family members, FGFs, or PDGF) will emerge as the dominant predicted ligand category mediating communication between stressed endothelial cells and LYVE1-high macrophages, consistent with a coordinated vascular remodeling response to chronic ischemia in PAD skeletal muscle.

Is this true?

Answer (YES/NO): NO